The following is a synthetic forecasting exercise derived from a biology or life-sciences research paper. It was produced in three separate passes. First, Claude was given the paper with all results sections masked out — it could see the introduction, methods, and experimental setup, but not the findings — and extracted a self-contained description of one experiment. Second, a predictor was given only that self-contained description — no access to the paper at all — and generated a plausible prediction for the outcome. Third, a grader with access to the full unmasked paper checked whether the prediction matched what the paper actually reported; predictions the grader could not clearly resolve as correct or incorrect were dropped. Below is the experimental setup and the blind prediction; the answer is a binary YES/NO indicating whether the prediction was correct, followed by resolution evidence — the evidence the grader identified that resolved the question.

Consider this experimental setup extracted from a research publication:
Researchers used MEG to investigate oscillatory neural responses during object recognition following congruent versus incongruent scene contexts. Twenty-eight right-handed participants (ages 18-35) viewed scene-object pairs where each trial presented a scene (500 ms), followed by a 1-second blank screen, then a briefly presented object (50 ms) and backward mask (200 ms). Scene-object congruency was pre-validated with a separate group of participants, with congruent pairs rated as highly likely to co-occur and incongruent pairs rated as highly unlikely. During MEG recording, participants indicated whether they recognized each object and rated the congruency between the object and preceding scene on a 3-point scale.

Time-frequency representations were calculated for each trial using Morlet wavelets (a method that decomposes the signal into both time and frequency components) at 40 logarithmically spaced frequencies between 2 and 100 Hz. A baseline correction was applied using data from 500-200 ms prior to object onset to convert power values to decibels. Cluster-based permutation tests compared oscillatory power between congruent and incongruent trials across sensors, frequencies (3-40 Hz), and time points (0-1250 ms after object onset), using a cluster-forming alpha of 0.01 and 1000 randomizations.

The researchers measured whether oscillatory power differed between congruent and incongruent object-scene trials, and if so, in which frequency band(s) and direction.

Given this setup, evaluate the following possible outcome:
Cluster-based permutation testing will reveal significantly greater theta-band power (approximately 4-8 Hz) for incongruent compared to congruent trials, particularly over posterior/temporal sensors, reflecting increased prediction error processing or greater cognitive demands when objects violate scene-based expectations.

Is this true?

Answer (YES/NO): NO